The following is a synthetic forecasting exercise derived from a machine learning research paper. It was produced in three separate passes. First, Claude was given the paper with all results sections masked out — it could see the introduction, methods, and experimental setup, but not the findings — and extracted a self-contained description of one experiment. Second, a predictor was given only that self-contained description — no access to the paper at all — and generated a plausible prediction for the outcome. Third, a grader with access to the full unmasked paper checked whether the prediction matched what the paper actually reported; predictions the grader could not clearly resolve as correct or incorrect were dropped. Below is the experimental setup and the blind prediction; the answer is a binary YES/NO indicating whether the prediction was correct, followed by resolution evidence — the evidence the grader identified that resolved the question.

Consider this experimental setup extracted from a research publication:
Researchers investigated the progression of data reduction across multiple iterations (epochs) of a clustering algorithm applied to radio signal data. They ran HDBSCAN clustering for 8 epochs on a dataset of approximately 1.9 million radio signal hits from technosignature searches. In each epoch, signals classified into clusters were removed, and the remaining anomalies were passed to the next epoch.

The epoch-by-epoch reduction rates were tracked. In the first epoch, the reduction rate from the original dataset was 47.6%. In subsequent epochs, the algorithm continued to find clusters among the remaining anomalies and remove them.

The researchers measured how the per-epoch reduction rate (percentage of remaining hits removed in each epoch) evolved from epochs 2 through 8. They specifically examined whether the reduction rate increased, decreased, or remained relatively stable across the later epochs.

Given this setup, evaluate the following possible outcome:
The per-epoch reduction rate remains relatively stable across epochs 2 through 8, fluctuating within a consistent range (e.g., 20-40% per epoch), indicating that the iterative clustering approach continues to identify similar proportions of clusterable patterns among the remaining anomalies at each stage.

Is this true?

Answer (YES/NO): YES